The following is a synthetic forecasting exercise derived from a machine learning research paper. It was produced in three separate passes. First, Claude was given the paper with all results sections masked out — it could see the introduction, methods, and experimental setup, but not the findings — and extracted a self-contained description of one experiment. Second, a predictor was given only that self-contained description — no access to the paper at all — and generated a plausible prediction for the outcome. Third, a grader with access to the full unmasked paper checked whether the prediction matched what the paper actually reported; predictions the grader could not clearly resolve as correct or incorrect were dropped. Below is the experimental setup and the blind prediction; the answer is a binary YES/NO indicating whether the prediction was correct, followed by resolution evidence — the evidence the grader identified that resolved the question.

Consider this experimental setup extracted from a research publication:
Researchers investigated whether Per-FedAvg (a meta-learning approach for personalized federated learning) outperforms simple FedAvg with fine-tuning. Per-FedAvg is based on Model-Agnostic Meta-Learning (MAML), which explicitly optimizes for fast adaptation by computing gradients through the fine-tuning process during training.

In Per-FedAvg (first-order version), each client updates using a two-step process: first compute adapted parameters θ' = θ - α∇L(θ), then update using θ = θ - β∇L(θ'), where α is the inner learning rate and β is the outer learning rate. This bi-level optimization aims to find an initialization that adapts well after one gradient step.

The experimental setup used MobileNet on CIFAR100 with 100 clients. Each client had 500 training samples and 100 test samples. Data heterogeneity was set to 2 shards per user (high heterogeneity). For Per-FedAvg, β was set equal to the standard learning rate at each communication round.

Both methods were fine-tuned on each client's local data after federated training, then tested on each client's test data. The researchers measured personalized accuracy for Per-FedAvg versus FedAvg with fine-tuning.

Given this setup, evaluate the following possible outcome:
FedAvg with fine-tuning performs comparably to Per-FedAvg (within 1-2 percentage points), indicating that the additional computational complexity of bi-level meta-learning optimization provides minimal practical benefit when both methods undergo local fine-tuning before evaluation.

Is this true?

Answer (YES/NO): NO